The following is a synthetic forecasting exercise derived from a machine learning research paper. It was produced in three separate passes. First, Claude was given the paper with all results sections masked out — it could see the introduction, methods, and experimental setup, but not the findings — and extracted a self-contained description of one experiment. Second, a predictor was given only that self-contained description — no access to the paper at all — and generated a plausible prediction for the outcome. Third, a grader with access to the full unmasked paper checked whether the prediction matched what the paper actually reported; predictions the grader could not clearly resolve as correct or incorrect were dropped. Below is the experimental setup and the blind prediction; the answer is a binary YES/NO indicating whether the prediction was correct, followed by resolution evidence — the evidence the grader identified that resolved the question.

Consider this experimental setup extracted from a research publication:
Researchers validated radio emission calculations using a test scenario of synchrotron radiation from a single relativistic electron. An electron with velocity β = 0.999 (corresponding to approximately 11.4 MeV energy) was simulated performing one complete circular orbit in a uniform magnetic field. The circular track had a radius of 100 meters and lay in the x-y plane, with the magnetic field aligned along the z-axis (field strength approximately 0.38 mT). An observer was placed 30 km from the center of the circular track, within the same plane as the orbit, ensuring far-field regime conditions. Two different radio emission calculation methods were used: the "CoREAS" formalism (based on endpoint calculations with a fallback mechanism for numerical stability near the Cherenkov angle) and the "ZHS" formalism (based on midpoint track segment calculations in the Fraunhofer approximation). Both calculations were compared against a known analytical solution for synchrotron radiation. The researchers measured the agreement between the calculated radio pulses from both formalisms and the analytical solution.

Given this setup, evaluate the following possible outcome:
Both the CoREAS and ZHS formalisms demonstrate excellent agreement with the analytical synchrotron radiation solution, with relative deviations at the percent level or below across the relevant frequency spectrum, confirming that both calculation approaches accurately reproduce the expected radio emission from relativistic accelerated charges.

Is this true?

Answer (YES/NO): YES